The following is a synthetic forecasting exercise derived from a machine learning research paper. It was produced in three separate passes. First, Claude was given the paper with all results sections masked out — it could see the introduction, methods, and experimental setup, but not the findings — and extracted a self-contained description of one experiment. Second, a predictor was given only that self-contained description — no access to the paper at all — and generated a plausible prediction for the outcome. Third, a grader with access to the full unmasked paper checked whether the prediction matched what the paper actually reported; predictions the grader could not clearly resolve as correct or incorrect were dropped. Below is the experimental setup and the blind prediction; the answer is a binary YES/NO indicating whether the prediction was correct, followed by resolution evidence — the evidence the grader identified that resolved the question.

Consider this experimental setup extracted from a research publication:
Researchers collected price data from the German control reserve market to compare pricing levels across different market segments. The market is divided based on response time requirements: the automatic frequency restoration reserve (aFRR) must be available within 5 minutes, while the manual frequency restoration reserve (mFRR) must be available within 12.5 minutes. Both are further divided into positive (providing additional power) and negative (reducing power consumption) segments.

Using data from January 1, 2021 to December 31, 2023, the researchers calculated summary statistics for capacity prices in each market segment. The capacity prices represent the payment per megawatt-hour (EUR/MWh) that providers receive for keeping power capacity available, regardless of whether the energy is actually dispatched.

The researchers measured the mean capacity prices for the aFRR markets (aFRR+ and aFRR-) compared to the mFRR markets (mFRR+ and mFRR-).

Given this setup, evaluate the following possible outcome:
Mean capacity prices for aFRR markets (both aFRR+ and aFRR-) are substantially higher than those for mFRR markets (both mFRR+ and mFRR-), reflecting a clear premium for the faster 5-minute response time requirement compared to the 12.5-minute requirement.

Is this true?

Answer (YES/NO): YES